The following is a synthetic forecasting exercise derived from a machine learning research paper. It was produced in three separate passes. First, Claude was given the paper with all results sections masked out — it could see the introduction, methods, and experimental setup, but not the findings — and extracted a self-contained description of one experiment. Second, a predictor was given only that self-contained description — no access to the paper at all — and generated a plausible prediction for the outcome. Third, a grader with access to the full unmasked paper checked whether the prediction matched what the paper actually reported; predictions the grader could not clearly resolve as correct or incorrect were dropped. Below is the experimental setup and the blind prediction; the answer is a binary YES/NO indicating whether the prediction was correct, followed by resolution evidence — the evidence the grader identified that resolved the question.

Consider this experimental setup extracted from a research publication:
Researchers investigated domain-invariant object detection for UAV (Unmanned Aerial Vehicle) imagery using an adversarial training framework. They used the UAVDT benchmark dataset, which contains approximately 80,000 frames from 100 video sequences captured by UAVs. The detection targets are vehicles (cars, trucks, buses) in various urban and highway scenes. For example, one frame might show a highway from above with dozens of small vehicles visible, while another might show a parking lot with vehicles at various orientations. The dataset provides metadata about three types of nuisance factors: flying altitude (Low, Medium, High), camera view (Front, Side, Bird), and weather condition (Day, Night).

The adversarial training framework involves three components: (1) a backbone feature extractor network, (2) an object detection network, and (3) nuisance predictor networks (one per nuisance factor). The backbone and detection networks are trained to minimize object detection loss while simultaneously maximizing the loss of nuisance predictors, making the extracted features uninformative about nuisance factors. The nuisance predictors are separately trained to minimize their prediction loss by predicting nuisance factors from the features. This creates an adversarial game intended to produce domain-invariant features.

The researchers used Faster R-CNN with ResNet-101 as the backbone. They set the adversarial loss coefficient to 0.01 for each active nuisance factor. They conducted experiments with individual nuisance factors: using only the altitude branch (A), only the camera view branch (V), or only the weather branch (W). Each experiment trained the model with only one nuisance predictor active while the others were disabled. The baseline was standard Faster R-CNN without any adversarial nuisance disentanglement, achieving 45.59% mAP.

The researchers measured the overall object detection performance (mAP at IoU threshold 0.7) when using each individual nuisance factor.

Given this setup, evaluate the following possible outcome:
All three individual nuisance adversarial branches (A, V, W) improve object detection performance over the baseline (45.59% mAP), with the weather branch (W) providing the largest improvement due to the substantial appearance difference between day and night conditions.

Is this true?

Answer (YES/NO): NO